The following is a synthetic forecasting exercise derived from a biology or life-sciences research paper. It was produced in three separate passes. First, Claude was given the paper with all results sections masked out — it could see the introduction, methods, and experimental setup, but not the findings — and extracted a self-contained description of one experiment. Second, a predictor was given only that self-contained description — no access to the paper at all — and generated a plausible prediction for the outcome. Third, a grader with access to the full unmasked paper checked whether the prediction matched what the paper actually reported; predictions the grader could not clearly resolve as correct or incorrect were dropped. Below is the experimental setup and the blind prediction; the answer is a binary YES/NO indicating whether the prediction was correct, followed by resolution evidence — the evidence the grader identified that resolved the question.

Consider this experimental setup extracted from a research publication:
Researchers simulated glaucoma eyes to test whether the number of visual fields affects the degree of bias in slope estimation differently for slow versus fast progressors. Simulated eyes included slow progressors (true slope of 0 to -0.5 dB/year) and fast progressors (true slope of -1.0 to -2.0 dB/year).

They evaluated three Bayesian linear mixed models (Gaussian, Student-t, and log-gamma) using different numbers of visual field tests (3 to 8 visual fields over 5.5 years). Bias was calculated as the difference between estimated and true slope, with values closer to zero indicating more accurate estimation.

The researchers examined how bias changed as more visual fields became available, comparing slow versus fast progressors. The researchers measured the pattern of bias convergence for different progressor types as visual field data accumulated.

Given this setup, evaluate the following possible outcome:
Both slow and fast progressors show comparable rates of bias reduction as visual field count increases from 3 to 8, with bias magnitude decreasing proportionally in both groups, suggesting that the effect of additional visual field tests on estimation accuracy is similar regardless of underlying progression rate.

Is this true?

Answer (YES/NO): NO